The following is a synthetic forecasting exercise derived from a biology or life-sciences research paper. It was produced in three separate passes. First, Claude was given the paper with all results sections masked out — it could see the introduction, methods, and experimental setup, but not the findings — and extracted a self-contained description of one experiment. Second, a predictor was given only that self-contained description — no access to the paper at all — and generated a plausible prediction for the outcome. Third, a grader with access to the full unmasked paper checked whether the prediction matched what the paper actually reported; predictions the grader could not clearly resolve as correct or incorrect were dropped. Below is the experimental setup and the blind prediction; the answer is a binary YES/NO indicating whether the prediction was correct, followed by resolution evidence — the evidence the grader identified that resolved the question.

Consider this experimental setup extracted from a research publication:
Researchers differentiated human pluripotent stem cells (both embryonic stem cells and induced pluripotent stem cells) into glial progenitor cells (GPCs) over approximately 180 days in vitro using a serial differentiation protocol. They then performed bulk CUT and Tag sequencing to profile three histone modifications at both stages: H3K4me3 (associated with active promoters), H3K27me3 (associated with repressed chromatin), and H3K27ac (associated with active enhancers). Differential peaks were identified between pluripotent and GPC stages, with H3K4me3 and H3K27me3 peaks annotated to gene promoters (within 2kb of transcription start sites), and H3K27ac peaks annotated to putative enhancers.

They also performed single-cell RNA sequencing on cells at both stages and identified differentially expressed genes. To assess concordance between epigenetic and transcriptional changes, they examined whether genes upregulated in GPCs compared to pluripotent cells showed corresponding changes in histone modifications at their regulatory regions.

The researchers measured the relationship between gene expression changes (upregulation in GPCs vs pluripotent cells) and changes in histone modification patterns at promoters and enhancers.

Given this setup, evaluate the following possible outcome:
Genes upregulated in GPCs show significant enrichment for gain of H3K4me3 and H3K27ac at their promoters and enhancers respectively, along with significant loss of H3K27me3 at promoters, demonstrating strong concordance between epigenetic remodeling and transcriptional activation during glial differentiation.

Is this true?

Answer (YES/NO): YES